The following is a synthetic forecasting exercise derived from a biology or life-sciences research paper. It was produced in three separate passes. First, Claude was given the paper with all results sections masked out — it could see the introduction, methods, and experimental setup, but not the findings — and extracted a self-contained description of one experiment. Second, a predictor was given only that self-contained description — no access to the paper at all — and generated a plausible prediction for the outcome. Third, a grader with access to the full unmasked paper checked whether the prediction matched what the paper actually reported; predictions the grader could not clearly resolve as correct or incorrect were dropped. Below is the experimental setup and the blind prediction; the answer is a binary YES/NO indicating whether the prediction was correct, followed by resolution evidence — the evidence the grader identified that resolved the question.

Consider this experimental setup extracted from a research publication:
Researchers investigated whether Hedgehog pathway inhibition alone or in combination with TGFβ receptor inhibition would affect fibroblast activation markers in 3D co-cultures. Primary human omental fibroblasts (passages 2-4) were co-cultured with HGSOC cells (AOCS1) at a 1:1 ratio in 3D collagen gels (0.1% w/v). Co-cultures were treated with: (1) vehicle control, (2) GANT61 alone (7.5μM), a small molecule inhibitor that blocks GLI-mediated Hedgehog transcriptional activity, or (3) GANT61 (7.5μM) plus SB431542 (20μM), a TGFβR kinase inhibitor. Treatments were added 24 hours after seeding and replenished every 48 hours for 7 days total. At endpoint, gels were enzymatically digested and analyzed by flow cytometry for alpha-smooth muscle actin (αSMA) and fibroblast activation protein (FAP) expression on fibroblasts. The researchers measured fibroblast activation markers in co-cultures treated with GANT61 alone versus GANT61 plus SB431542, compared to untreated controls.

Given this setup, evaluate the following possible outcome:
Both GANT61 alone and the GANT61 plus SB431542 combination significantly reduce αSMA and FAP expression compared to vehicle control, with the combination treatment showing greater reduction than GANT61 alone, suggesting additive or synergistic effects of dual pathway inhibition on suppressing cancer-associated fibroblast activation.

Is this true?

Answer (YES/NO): NO